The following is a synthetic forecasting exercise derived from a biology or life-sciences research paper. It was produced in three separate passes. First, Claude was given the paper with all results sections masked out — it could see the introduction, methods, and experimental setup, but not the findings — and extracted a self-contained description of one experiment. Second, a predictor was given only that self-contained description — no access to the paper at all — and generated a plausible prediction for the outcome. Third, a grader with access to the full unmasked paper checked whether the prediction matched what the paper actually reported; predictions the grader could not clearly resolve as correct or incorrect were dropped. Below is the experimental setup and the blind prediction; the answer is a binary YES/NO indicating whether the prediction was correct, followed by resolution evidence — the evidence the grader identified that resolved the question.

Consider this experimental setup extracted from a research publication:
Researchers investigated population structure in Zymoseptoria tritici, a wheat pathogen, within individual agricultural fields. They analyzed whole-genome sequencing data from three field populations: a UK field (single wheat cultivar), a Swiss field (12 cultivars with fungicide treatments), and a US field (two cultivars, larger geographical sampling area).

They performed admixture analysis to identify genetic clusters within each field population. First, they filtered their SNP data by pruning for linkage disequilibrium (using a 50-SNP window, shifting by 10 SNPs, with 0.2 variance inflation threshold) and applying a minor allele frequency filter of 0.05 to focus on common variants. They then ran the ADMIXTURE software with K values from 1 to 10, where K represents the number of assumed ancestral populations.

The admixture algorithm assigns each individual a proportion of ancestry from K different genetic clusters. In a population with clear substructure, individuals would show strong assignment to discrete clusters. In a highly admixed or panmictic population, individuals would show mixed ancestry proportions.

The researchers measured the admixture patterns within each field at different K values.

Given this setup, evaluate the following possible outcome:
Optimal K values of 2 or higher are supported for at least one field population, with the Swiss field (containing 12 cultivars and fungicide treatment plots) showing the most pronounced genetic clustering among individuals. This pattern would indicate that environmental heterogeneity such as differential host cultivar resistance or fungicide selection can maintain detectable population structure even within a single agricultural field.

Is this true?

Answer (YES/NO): NO